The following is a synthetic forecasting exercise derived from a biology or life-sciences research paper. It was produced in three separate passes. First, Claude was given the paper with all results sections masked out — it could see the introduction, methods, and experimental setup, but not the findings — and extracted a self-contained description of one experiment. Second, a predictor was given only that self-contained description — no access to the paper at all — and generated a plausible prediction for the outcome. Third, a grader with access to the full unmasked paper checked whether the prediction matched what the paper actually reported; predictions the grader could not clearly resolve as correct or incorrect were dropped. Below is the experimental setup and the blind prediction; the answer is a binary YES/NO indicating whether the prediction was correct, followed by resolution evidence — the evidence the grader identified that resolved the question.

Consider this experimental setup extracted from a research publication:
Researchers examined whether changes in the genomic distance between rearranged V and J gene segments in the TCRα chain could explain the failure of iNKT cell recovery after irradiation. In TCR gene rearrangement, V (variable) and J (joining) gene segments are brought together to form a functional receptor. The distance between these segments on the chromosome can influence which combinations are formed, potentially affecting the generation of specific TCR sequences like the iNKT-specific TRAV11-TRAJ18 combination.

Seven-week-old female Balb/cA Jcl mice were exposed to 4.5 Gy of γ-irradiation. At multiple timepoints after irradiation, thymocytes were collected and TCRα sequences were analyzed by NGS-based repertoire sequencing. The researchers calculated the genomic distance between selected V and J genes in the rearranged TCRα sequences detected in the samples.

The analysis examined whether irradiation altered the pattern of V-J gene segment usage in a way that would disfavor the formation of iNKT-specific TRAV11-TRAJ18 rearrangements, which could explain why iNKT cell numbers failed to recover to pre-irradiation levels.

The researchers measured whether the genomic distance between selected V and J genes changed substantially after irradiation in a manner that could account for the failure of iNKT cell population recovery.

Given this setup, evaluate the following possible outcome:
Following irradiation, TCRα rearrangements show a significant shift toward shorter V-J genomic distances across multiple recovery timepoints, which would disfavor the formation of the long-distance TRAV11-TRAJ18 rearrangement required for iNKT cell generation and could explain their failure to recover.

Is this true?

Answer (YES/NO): NO